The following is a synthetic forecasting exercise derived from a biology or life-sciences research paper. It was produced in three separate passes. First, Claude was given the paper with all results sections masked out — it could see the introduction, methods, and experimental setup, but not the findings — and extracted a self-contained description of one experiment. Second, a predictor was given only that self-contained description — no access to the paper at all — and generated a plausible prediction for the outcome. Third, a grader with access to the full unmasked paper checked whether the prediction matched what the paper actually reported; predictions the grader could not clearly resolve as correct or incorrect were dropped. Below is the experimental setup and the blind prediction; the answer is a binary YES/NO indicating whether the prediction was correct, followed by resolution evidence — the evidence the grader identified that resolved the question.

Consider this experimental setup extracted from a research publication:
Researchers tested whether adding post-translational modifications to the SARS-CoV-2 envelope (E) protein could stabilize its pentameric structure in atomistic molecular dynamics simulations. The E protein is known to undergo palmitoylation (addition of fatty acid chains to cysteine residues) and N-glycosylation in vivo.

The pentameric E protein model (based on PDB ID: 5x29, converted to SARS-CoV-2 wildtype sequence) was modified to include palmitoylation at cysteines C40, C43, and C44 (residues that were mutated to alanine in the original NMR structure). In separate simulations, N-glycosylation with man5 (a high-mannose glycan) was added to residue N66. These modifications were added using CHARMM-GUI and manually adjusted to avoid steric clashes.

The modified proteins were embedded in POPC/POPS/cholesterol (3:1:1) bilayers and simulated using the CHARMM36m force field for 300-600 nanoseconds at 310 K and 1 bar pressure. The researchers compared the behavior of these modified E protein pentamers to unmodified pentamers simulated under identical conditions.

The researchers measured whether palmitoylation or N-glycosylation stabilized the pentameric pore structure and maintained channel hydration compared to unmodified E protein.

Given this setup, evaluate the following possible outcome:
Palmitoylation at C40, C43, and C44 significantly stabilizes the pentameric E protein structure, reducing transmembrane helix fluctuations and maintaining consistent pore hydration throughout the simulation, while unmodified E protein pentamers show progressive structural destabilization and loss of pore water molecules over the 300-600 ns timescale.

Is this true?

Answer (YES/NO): NO